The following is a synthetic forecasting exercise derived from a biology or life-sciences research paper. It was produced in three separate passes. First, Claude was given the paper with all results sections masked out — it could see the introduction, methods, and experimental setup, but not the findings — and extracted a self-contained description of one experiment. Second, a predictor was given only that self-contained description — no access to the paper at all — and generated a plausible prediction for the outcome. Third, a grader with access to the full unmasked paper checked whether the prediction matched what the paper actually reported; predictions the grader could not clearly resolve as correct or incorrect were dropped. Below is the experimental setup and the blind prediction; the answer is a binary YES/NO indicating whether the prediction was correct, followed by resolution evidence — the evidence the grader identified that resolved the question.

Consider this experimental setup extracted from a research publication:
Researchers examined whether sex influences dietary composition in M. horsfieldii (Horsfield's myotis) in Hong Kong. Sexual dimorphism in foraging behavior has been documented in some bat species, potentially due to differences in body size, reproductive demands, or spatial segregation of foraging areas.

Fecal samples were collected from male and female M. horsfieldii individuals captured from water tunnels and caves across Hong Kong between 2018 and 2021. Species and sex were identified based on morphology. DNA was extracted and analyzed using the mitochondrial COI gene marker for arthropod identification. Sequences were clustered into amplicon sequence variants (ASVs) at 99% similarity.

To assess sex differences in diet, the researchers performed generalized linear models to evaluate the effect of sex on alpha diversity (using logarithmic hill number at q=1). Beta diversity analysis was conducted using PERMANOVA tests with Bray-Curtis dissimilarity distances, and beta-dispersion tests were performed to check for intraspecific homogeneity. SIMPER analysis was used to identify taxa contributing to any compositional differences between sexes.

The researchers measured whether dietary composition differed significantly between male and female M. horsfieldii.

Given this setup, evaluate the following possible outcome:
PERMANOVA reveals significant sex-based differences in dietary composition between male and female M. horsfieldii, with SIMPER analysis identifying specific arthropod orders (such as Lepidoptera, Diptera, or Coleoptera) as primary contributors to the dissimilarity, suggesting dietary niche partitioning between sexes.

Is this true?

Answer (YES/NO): YES